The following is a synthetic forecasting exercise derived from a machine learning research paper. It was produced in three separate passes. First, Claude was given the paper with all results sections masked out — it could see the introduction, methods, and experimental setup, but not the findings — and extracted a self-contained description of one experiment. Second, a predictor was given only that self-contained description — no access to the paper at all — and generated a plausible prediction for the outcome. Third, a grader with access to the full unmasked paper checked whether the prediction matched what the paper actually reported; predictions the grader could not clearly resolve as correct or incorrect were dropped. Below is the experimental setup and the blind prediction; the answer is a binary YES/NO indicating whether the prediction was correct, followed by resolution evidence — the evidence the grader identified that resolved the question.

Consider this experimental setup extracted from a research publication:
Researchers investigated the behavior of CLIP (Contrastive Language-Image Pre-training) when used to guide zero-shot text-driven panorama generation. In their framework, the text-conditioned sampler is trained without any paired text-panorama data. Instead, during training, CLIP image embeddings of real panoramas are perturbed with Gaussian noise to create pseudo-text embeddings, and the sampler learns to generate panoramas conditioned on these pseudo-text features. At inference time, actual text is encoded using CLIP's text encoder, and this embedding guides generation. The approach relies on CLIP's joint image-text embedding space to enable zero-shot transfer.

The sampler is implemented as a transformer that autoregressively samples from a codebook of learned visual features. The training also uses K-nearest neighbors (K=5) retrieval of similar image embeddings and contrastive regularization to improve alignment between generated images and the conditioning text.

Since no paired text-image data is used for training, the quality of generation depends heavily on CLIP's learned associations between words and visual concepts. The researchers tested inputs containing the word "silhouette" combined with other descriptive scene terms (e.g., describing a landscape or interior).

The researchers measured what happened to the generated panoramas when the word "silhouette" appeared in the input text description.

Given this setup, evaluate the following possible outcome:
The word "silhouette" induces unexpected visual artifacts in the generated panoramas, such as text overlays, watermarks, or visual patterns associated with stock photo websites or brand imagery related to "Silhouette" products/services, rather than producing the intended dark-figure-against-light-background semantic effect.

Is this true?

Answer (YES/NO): NO